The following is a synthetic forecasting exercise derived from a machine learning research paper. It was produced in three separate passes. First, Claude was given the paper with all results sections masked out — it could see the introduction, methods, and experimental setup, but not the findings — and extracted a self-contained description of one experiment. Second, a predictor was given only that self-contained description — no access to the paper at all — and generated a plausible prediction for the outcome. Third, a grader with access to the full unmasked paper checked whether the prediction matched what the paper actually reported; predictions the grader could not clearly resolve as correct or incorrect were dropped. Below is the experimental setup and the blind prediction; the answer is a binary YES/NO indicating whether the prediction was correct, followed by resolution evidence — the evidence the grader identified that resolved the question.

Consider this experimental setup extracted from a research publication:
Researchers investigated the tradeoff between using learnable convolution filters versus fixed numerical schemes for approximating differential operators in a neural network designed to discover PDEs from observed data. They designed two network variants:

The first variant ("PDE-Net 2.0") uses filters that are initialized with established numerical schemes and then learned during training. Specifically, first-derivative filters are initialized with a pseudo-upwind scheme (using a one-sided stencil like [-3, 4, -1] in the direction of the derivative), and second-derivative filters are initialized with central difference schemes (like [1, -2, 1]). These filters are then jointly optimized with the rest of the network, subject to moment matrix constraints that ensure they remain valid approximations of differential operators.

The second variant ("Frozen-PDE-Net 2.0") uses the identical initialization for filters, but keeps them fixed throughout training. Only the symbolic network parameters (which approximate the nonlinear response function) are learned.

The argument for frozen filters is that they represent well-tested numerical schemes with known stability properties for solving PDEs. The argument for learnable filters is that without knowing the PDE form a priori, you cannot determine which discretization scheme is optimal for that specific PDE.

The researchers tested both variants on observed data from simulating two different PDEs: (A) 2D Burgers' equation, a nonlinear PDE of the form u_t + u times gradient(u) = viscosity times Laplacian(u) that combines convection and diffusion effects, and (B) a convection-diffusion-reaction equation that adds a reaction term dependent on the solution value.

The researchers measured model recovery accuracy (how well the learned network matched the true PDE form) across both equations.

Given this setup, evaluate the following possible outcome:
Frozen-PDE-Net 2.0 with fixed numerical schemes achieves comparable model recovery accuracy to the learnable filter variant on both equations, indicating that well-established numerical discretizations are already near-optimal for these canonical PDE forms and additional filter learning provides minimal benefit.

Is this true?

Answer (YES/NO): NO